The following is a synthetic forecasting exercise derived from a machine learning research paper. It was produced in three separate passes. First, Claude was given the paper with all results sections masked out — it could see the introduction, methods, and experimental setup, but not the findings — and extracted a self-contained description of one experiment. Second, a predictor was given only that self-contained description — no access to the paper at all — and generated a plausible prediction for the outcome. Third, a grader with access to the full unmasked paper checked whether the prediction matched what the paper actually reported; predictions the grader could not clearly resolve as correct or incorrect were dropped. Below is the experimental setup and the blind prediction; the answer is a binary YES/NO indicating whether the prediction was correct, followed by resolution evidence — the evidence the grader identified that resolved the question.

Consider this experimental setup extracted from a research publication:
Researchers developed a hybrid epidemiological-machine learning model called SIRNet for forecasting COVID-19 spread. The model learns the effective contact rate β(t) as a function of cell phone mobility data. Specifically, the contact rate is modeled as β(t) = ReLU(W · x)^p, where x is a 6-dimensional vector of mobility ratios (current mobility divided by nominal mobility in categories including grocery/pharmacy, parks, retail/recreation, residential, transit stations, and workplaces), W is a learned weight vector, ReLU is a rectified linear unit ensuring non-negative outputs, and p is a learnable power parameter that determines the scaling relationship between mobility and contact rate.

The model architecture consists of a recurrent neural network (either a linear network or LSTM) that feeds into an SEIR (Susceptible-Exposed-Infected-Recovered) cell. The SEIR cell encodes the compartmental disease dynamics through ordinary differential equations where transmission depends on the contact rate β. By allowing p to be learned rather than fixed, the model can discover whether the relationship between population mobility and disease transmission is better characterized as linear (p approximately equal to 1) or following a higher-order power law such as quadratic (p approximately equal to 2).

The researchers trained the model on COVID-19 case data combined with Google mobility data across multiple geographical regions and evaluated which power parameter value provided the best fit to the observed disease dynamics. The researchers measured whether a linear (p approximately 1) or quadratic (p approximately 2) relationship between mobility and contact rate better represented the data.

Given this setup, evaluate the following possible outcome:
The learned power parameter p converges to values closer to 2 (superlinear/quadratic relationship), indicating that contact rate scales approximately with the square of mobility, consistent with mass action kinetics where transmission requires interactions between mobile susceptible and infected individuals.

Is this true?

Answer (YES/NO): YES